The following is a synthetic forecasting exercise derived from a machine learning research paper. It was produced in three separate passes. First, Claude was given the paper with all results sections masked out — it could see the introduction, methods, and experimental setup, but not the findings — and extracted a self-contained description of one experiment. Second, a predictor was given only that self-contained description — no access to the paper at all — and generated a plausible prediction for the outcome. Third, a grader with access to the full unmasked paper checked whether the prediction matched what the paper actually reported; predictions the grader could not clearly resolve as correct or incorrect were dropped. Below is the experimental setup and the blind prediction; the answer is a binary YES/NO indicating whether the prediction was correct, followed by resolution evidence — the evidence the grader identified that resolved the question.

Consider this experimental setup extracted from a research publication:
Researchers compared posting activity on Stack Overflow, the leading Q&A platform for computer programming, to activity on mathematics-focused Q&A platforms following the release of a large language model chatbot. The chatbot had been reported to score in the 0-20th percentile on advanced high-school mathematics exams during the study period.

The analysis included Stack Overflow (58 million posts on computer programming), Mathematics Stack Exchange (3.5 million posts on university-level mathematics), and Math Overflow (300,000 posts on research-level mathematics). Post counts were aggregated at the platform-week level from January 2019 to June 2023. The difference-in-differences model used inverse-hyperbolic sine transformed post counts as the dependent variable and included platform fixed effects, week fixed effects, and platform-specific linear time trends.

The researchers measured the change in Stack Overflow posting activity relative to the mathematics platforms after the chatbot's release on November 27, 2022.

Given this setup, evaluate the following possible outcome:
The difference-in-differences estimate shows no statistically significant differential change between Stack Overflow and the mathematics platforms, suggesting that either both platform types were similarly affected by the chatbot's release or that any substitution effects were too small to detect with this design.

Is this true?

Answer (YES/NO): NO